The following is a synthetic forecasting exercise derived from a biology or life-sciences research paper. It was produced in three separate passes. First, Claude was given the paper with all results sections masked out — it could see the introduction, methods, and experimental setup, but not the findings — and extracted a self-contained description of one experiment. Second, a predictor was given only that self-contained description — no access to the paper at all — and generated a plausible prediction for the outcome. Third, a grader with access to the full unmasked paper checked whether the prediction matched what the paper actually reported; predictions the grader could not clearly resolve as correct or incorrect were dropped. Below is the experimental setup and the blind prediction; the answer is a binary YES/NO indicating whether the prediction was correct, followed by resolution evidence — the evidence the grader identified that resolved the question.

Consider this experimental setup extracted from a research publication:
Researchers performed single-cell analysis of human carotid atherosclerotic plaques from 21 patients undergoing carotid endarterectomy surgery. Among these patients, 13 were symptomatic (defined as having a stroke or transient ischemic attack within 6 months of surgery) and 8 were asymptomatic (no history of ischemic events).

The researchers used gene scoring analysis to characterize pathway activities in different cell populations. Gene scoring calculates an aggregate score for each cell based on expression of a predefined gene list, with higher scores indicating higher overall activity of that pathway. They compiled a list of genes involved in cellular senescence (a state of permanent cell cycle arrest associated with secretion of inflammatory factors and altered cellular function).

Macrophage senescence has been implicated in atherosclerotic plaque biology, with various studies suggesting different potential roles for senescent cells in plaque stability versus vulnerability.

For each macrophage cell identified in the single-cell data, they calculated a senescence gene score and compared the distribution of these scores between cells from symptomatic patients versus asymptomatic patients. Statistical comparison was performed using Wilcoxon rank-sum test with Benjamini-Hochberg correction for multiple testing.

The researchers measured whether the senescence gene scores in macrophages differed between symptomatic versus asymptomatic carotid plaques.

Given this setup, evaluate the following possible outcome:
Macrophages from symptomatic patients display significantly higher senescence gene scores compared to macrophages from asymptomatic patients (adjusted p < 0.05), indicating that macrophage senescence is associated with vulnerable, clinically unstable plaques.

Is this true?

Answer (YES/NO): YES